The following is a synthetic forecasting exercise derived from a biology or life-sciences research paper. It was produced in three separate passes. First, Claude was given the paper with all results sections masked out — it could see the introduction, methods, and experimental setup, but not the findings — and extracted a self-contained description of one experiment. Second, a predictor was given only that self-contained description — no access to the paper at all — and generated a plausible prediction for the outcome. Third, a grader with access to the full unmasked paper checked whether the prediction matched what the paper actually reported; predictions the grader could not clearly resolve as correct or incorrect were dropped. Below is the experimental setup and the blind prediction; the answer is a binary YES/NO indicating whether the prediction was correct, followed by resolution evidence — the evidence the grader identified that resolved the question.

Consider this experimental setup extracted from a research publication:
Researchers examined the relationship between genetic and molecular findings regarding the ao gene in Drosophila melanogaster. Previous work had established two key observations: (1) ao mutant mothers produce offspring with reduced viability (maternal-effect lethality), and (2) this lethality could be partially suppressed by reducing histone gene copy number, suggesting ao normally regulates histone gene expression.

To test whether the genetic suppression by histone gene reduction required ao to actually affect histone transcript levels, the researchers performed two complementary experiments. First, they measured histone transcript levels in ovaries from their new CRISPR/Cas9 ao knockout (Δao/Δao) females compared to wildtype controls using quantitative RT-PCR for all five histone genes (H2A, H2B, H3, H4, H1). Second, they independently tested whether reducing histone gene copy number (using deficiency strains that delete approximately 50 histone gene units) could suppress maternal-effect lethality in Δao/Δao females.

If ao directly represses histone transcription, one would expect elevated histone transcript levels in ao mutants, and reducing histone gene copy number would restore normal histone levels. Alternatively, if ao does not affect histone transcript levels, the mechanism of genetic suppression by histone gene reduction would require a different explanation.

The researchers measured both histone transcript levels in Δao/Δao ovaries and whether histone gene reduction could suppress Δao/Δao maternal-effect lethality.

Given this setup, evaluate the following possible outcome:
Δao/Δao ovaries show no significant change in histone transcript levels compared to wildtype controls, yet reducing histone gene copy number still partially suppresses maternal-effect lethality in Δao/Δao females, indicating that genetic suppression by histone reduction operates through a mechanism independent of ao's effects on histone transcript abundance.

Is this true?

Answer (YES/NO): YES